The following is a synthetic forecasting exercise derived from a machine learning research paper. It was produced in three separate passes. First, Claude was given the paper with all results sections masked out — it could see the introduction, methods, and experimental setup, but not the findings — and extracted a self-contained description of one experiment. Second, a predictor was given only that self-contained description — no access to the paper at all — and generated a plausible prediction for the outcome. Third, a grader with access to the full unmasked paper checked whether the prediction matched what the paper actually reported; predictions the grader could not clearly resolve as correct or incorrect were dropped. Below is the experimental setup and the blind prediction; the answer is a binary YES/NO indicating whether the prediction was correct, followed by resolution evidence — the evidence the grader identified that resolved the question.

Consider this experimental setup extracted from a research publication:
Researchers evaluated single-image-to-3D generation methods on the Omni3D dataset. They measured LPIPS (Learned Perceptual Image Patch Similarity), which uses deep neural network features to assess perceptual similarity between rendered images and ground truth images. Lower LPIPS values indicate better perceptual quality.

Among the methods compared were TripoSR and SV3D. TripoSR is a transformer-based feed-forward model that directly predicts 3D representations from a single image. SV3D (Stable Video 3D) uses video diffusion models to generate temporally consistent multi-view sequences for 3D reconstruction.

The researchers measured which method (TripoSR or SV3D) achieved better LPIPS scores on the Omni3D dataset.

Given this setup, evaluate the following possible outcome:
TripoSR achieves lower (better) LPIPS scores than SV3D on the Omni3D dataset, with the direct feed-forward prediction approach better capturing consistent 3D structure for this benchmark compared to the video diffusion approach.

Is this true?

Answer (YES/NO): NO